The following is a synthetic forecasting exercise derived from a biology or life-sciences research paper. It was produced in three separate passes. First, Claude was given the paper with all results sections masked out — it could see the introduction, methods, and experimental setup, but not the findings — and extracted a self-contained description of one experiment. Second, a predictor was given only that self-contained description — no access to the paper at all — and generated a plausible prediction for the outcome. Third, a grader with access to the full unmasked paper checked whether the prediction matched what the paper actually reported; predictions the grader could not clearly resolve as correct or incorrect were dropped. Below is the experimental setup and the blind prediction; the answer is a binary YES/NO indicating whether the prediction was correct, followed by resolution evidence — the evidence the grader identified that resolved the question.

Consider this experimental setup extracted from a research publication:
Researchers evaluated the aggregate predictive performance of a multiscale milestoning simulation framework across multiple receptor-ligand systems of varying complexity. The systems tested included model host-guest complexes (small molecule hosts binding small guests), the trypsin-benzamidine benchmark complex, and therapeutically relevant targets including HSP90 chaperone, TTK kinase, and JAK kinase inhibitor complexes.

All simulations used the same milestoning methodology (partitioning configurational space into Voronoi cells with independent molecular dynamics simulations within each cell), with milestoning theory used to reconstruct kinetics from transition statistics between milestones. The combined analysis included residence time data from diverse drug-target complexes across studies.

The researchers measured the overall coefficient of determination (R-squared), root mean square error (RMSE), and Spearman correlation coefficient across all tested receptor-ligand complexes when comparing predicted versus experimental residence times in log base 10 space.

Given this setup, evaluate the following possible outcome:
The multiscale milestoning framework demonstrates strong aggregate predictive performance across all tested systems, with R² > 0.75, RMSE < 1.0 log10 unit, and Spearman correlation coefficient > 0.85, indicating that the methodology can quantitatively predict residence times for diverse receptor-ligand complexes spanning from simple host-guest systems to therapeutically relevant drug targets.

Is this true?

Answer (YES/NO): NO